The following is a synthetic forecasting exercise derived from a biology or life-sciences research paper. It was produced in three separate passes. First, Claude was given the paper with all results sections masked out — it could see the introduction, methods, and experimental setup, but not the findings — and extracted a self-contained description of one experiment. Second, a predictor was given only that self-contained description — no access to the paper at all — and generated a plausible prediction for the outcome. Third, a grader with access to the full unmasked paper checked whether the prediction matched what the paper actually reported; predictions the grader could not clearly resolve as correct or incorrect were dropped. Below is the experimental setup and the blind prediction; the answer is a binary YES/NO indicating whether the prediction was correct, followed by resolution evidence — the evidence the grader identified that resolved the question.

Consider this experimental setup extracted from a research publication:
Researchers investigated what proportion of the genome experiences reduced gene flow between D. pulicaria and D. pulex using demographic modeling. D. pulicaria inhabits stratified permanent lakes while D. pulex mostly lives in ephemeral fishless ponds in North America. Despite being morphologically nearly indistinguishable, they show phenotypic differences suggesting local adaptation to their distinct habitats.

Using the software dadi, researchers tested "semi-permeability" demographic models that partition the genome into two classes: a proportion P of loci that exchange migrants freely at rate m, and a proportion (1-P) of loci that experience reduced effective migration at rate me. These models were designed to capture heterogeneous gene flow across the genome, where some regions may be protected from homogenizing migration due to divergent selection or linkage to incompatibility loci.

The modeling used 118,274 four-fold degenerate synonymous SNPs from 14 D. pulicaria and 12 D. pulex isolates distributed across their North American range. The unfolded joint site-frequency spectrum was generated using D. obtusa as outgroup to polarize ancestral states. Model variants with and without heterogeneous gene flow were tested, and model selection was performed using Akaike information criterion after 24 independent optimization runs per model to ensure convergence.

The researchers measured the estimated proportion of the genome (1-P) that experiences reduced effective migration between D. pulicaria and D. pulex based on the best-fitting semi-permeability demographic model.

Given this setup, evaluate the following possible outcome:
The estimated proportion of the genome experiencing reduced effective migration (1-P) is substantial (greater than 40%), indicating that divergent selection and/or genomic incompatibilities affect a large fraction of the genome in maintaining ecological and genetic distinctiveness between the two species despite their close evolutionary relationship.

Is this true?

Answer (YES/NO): NO